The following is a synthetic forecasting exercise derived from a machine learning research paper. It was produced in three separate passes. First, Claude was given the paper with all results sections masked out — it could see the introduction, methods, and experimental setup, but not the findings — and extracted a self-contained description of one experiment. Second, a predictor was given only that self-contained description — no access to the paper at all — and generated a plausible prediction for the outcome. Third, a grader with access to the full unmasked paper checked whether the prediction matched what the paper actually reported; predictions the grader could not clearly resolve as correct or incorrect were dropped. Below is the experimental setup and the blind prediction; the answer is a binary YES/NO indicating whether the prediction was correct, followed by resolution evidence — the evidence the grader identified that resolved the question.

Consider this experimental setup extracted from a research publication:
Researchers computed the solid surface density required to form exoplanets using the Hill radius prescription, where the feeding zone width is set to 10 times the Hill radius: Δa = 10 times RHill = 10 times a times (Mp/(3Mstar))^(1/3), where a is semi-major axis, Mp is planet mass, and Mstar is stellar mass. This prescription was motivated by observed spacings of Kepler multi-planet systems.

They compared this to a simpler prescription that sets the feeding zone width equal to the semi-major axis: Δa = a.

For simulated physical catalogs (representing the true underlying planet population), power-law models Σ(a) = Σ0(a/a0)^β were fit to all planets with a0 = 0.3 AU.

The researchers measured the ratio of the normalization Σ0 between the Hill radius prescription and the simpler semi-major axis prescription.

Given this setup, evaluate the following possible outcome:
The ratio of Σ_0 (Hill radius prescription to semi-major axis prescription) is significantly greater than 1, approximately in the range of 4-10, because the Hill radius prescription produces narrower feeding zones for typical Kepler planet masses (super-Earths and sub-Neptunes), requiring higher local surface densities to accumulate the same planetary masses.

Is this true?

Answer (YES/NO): YES